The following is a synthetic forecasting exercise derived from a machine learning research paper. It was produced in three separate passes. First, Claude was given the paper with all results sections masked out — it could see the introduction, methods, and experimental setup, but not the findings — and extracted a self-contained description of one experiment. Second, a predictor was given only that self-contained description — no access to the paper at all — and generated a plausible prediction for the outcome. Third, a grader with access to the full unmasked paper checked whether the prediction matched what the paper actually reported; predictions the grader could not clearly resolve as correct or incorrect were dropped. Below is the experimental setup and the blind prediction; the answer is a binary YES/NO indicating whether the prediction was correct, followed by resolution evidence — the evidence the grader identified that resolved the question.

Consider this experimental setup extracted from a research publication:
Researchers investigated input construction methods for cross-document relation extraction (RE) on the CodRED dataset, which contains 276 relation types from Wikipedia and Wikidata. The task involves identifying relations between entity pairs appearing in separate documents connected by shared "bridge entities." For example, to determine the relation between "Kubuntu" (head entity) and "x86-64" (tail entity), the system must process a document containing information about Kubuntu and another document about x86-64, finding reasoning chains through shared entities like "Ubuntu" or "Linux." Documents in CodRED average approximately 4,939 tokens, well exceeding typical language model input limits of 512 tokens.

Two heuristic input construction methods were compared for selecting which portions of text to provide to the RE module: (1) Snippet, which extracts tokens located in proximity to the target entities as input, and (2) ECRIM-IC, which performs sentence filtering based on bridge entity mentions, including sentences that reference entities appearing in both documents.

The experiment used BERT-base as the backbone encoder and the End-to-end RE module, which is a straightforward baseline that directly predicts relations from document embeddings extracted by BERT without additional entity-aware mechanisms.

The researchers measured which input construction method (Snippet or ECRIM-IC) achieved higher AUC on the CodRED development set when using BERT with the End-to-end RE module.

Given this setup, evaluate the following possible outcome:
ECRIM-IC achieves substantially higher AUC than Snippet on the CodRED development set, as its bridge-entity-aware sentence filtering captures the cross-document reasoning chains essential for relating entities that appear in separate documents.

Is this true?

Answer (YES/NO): NO